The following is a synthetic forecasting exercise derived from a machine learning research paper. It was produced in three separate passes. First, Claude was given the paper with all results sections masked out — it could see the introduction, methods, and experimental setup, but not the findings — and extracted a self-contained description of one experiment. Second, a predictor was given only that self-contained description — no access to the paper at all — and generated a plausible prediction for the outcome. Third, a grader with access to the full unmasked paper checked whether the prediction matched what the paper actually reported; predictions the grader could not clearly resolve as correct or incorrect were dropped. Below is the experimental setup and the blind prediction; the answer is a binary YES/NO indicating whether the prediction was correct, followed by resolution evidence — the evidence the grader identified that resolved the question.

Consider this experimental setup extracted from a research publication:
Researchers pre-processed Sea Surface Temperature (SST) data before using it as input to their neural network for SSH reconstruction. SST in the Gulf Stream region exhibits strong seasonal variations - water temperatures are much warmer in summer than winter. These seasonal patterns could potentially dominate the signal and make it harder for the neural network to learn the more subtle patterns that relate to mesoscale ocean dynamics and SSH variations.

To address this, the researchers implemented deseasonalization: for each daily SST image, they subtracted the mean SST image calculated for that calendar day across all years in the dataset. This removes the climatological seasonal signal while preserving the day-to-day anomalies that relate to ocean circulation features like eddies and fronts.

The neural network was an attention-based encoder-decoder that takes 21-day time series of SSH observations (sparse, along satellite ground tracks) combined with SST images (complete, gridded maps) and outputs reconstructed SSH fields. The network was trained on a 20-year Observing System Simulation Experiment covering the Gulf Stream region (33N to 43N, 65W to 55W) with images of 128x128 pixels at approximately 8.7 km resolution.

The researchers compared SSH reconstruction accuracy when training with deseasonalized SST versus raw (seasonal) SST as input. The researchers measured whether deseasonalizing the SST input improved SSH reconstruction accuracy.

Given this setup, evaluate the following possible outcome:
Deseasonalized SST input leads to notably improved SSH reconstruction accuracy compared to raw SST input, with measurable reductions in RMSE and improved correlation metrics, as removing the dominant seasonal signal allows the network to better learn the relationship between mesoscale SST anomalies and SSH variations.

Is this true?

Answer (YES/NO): YES